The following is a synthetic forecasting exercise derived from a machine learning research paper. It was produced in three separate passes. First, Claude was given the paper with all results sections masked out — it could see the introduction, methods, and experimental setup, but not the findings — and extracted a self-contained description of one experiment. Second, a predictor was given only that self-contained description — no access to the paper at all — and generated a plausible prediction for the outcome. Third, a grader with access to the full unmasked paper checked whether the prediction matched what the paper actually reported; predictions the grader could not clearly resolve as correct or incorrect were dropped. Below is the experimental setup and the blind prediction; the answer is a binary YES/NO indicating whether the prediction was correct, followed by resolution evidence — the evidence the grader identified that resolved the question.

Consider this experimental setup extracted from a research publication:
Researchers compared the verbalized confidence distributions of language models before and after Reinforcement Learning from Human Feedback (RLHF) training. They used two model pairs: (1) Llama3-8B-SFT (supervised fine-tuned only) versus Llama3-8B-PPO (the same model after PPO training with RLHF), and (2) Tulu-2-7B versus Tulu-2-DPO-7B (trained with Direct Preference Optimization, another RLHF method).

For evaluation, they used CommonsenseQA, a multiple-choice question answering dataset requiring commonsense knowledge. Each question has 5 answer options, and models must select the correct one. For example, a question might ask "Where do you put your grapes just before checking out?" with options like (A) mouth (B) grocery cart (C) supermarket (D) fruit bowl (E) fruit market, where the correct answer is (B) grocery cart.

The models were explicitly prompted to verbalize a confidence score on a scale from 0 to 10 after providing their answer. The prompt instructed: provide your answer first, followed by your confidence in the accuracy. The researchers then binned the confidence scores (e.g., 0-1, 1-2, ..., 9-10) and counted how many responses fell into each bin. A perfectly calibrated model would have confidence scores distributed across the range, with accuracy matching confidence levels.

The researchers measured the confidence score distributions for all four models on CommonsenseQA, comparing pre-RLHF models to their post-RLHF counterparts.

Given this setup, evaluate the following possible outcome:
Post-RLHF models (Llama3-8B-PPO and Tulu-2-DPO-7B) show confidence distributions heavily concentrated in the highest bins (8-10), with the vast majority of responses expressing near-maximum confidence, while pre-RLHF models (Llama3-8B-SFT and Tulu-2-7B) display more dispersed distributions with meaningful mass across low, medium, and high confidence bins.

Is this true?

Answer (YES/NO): YES